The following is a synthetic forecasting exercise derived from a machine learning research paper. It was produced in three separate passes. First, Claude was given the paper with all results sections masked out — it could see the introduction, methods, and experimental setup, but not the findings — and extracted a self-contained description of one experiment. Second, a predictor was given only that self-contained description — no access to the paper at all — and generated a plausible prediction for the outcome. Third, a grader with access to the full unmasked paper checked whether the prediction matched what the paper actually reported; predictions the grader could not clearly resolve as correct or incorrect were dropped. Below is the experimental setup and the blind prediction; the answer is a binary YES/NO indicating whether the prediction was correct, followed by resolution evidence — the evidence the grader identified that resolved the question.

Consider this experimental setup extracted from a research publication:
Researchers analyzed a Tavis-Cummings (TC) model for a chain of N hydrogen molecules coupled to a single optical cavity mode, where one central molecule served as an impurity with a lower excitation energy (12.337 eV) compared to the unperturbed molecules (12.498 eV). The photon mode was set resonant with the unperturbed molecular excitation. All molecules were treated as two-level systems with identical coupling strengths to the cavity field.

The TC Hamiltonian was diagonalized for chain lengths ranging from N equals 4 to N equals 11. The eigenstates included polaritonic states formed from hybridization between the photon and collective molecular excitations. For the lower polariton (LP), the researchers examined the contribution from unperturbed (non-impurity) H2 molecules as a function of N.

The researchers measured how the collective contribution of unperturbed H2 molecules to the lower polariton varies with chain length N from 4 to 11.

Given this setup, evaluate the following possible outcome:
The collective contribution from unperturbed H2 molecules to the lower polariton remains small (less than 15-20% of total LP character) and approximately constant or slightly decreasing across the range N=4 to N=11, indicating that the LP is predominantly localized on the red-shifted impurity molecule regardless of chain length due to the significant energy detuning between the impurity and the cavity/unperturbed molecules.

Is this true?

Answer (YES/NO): NO